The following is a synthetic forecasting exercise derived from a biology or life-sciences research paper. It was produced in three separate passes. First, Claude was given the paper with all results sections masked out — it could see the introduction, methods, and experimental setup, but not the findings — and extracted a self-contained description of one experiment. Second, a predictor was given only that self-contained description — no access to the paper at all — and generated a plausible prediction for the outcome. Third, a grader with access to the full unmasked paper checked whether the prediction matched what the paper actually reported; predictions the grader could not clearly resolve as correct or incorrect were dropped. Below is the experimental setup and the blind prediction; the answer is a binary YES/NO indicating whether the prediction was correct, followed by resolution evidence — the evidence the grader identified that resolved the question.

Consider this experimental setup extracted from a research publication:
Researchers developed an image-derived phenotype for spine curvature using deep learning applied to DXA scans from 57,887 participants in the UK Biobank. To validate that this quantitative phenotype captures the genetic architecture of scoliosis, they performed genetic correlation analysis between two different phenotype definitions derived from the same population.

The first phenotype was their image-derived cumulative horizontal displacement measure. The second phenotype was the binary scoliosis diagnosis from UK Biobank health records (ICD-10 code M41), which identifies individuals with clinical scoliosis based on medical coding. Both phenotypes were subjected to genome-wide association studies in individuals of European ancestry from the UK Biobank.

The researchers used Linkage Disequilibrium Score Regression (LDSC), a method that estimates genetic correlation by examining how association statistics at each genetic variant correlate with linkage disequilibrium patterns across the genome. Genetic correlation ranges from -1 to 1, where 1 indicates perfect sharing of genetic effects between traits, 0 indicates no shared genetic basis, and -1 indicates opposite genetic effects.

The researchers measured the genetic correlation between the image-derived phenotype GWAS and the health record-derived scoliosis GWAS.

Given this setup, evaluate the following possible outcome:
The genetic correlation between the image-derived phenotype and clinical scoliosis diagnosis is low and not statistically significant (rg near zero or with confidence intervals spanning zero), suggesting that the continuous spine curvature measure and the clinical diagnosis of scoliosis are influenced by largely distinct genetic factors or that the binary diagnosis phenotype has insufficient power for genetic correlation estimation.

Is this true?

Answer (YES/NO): NO